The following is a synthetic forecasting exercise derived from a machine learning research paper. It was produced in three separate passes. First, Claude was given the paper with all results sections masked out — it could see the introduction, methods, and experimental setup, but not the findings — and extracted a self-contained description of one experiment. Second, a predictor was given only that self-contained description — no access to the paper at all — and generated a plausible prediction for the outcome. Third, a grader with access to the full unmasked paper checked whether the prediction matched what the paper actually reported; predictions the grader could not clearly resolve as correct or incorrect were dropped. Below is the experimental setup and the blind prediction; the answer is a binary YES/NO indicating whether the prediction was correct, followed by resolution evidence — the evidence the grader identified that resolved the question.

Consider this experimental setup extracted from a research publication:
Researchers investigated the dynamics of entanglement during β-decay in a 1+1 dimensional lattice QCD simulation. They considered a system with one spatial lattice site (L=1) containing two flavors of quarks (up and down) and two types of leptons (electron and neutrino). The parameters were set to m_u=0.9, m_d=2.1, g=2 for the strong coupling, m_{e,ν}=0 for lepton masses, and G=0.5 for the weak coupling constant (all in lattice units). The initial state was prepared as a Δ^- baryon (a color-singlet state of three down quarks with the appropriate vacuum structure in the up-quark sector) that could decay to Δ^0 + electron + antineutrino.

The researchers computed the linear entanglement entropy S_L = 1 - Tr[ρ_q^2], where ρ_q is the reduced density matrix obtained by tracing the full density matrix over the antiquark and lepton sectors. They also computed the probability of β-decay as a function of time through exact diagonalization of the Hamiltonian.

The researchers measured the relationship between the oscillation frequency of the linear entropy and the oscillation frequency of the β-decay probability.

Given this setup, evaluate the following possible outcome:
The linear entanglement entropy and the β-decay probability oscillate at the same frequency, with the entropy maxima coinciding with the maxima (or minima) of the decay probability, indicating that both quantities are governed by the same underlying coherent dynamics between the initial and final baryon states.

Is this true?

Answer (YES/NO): NO